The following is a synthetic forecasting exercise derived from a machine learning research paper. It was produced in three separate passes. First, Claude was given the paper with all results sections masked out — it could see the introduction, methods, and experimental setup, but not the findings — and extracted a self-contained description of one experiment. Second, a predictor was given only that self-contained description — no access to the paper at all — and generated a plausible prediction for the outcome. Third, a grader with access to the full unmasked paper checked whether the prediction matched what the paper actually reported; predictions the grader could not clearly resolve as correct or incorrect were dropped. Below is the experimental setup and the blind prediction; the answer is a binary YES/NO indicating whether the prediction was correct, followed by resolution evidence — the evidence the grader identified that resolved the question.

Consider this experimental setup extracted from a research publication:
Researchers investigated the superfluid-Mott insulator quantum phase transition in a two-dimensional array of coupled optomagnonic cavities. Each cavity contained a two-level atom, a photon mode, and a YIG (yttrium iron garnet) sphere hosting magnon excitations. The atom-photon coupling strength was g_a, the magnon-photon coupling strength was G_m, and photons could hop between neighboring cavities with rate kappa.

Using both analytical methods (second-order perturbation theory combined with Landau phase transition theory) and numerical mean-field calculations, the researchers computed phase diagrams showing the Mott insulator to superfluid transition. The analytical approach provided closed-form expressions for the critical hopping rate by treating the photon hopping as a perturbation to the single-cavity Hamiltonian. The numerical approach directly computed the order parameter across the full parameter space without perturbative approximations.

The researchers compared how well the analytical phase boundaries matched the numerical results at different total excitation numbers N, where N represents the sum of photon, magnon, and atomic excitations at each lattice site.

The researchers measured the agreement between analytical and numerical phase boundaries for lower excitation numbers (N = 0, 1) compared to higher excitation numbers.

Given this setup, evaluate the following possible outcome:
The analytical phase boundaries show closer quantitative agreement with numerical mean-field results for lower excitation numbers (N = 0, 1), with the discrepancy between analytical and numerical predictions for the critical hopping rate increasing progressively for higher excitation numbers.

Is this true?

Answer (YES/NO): YES